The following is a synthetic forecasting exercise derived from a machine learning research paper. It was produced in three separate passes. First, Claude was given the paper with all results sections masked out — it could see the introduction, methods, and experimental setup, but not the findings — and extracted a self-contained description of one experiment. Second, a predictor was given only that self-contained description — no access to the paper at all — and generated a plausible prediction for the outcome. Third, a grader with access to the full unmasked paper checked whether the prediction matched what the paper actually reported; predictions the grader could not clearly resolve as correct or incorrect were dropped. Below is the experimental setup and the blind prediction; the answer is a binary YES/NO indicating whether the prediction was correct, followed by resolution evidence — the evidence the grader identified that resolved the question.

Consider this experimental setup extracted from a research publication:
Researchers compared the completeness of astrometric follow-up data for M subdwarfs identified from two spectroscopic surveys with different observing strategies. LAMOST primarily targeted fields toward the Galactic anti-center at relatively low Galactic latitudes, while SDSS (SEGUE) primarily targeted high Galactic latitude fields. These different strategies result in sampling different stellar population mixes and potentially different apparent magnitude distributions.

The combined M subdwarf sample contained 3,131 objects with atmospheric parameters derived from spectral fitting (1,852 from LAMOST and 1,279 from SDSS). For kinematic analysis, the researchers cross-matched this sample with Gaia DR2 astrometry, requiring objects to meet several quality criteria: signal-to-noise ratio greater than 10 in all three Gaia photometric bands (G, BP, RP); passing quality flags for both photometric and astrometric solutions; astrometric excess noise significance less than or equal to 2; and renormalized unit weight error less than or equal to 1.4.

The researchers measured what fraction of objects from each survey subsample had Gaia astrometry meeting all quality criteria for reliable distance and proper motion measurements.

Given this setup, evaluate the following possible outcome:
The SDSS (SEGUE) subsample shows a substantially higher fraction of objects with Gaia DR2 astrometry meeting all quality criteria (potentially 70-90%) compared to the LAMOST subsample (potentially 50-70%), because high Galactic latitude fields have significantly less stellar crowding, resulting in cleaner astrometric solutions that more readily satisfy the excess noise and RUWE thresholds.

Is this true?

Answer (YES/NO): NO